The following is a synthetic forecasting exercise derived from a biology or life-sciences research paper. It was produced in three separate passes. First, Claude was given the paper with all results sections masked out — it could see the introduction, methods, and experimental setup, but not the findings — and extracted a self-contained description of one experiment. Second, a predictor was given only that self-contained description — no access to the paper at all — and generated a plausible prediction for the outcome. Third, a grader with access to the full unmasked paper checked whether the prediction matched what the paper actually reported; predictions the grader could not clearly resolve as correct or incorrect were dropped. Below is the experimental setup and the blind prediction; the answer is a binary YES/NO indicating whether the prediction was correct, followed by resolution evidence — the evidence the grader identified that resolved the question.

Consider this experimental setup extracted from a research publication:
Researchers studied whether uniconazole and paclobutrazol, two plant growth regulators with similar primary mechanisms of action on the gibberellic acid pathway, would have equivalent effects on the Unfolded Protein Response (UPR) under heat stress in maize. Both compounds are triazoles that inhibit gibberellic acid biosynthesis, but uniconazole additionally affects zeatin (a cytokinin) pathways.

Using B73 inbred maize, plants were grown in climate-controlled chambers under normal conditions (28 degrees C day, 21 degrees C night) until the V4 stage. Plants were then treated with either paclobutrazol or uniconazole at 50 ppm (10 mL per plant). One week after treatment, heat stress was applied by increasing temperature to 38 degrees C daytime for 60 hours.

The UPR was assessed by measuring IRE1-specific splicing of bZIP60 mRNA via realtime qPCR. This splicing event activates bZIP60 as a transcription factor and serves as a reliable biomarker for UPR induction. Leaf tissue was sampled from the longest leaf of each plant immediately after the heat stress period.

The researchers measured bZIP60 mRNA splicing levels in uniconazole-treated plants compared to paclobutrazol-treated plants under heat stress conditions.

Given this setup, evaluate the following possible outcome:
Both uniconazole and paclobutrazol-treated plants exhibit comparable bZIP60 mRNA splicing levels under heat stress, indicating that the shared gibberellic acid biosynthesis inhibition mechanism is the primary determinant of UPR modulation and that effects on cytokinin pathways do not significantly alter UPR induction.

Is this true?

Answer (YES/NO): NO